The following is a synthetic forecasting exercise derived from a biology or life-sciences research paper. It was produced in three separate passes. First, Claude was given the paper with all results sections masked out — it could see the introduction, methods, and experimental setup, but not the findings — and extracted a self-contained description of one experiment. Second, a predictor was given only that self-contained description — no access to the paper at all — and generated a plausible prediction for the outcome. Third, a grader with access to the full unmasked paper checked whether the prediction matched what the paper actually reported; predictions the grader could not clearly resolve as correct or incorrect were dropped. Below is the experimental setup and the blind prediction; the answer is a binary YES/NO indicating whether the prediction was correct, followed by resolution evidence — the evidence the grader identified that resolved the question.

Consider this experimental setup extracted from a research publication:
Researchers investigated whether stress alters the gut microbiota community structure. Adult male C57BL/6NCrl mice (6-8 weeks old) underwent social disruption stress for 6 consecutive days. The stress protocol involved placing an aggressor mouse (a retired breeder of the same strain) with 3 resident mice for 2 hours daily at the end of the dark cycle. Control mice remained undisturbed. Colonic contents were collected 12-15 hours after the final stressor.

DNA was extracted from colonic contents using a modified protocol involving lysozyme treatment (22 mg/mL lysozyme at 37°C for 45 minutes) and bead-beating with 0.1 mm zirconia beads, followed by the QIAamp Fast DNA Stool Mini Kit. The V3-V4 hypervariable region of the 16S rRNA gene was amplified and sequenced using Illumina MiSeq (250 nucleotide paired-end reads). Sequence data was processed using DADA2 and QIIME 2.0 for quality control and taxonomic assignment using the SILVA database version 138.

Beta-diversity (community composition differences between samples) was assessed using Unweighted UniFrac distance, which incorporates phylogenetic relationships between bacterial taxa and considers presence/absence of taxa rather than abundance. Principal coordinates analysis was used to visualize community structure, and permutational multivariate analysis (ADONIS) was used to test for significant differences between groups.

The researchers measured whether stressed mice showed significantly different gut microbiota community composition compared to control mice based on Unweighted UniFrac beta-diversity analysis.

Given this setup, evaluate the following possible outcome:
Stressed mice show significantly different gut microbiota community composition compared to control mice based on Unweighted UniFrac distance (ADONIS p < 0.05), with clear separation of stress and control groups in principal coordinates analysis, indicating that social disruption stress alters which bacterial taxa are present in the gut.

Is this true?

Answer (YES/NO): YES